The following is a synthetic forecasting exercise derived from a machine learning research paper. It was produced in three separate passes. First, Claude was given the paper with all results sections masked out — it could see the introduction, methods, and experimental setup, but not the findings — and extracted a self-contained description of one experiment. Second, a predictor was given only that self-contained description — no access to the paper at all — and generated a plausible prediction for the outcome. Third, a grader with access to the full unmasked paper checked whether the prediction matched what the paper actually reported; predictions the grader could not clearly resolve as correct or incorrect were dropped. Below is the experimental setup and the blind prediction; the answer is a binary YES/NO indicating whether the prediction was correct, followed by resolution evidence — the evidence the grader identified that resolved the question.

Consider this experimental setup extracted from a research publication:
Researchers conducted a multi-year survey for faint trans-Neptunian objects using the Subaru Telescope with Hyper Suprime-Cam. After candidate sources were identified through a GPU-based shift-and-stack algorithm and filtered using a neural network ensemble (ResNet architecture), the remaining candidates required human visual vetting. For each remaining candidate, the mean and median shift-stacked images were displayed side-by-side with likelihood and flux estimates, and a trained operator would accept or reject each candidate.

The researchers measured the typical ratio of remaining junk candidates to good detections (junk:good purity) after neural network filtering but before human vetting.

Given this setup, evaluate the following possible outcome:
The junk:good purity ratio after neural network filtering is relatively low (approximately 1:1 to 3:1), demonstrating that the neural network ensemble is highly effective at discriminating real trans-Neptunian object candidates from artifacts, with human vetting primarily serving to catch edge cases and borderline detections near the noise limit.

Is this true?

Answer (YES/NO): YES